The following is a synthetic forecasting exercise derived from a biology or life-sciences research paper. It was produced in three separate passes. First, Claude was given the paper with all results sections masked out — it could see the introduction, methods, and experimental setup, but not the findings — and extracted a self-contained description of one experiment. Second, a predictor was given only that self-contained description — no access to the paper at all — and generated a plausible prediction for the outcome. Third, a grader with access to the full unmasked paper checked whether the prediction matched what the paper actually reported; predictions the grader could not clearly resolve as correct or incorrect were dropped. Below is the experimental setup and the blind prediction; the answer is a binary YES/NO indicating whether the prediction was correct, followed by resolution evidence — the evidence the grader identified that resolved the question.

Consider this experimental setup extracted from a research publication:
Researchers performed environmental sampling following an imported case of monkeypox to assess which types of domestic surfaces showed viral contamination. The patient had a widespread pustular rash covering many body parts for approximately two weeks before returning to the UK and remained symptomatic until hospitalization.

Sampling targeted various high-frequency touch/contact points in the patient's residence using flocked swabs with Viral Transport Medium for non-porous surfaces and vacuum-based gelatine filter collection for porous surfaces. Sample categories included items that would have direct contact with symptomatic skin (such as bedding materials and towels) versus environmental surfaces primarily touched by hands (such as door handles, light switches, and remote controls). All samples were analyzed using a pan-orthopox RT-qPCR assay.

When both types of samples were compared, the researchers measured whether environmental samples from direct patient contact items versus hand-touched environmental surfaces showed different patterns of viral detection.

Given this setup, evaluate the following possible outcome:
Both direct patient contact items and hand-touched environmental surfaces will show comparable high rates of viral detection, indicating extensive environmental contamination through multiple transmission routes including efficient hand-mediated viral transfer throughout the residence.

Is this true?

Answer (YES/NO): NO